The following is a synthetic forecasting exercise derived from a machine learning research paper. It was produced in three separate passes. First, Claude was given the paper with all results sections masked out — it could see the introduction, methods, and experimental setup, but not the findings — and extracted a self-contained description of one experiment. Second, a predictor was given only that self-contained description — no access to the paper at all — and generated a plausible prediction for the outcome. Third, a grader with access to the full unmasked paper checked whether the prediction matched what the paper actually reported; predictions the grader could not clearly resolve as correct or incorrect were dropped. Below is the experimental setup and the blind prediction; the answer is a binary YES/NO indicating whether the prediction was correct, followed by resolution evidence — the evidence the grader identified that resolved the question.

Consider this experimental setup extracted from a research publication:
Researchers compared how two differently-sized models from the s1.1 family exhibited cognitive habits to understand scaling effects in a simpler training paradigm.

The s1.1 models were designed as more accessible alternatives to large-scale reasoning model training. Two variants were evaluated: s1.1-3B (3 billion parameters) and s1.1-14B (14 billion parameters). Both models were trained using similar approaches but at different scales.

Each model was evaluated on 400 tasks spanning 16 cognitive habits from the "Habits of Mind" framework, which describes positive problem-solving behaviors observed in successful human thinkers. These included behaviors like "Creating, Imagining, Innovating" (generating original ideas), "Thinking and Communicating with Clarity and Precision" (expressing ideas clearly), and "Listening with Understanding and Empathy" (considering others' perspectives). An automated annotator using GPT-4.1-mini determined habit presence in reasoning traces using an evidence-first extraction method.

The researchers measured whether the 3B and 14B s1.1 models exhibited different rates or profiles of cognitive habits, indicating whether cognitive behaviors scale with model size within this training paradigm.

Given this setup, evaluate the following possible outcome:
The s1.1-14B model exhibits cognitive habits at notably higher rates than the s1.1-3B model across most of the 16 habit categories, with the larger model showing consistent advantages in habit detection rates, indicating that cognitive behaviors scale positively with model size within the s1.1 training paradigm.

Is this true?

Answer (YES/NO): NO